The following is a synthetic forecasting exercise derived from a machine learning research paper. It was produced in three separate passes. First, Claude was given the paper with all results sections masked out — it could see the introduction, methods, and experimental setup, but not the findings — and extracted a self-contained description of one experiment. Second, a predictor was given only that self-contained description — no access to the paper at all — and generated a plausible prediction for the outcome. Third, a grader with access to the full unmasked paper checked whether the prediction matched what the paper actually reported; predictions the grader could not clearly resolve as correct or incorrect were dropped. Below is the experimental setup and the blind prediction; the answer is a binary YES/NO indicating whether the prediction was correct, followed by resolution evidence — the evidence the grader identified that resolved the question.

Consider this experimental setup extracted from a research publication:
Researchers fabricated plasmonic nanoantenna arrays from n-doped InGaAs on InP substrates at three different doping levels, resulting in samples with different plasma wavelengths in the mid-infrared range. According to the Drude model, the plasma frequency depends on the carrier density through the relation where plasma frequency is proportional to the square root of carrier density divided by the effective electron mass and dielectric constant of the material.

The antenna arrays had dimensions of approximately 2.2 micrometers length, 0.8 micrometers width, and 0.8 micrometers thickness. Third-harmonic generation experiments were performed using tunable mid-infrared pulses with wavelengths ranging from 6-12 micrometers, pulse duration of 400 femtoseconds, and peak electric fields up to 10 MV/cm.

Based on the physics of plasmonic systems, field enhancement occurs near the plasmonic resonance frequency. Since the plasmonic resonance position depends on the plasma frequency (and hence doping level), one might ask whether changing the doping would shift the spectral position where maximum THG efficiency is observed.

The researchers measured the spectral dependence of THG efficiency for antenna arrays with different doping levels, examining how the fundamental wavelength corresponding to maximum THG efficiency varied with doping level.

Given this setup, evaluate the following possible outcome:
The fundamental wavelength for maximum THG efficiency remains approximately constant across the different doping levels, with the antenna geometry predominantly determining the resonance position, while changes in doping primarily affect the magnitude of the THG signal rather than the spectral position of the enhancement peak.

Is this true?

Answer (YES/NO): NO